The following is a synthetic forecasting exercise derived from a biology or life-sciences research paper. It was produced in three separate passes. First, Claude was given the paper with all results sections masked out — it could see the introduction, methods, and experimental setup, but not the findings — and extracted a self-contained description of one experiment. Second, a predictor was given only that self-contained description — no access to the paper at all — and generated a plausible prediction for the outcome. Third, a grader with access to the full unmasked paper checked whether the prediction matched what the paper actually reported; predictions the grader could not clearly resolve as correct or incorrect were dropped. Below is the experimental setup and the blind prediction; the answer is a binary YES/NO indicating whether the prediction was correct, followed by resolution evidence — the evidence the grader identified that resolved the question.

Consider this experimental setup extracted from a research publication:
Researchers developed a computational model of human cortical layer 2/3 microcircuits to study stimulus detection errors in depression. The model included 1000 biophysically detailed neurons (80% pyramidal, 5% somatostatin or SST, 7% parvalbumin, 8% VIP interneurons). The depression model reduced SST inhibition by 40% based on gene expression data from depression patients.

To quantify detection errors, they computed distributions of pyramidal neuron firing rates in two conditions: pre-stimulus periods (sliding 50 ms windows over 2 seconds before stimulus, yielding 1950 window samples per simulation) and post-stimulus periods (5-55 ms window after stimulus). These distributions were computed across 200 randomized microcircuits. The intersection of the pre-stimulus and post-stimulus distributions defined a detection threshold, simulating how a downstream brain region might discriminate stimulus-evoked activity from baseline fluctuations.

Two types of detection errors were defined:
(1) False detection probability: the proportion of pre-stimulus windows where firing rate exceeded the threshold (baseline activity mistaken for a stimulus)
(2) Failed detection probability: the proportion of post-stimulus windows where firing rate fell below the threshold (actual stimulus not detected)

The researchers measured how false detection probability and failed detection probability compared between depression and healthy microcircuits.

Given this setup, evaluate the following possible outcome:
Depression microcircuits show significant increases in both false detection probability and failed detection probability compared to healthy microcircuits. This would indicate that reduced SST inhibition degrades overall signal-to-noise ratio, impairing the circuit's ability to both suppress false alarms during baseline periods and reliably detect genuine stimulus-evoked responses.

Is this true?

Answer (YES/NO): YES